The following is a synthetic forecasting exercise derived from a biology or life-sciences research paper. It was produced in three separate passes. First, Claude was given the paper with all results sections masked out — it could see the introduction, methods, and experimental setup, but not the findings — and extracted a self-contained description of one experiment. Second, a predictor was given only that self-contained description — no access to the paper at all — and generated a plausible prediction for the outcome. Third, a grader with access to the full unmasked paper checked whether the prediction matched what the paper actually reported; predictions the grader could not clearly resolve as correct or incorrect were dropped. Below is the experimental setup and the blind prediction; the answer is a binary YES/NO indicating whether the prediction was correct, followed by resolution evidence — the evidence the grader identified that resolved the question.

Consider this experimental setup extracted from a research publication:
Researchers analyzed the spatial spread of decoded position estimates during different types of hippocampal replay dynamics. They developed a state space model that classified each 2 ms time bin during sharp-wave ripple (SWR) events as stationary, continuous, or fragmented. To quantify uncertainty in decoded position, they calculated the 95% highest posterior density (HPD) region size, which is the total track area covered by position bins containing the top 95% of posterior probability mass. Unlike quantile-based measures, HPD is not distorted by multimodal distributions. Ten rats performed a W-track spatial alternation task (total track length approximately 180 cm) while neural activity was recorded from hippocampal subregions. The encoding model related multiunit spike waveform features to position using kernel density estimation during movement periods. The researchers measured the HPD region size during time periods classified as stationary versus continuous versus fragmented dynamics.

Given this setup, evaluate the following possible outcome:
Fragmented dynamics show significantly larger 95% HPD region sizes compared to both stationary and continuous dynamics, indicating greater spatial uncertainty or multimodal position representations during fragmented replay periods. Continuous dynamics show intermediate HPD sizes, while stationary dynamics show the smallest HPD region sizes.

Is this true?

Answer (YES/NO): NO